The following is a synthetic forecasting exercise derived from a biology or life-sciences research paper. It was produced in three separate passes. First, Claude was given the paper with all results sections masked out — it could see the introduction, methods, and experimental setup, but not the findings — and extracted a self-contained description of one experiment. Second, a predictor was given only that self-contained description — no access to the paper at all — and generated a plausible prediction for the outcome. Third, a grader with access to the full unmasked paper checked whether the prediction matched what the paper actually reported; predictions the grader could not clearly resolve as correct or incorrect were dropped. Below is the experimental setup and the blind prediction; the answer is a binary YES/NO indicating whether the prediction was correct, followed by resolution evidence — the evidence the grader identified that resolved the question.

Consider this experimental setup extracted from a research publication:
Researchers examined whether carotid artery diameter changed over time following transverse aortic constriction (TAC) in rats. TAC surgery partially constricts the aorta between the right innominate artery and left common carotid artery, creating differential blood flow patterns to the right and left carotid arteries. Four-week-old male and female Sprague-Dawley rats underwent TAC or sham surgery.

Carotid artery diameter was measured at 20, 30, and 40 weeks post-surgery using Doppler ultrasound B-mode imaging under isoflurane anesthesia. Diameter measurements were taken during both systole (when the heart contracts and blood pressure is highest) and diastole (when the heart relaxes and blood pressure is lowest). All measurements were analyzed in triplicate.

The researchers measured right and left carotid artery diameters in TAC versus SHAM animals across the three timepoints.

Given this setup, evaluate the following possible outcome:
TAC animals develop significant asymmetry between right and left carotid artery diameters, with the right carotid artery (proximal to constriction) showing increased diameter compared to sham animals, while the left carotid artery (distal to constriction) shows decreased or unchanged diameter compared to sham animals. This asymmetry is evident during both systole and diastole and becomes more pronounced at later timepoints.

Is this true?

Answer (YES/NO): NO